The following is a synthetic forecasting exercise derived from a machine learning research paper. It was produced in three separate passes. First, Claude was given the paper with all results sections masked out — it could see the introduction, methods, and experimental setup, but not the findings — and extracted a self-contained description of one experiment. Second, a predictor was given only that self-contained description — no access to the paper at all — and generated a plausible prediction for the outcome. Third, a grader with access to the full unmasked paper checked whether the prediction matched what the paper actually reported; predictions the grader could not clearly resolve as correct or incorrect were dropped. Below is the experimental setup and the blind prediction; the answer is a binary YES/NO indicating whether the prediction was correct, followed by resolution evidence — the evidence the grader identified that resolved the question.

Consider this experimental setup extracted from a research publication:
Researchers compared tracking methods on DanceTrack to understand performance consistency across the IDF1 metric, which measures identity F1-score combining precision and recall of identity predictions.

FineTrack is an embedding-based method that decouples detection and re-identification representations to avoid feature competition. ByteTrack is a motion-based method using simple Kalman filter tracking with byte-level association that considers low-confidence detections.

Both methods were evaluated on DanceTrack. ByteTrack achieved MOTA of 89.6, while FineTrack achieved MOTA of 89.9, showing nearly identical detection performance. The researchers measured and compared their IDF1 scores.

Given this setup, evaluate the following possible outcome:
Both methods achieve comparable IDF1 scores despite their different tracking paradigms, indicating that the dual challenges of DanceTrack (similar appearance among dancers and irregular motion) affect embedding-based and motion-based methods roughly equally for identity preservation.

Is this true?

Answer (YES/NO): NO